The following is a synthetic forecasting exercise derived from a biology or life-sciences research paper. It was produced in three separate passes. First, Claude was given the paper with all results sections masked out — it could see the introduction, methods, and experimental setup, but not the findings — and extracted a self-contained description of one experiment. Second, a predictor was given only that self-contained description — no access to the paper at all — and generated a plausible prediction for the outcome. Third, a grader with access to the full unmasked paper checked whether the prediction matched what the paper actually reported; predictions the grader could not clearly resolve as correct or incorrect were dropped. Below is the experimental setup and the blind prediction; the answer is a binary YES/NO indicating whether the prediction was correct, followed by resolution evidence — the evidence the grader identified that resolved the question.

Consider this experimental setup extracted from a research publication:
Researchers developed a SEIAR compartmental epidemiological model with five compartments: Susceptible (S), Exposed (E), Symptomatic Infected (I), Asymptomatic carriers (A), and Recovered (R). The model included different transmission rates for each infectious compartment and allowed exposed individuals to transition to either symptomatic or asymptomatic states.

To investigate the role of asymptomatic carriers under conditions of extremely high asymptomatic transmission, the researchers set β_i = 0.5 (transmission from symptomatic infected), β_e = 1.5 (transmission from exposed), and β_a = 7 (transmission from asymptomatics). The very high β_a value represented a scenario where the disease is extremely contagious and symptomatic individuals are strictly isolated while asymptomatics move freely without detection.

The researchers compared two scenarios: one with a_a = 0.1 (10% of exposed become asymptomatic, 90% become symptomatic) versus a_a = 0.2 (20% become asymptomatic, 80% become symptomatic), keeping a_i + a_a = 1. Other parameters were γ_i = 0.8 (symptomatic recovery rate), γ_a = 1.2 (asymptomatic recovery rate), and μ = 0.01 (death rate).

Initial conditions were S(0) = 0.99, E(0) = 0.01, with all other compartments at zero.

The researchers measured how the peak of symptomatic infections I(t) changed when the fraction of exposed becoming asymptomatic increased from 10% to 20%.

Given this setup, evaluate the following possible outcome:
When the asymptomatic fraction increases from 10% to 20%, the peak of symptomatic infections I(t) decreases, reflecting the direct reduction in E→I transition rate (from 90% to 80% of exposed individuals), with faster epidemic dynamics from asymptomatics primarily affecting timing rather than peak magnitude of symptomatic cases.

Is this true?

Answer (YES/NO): NO